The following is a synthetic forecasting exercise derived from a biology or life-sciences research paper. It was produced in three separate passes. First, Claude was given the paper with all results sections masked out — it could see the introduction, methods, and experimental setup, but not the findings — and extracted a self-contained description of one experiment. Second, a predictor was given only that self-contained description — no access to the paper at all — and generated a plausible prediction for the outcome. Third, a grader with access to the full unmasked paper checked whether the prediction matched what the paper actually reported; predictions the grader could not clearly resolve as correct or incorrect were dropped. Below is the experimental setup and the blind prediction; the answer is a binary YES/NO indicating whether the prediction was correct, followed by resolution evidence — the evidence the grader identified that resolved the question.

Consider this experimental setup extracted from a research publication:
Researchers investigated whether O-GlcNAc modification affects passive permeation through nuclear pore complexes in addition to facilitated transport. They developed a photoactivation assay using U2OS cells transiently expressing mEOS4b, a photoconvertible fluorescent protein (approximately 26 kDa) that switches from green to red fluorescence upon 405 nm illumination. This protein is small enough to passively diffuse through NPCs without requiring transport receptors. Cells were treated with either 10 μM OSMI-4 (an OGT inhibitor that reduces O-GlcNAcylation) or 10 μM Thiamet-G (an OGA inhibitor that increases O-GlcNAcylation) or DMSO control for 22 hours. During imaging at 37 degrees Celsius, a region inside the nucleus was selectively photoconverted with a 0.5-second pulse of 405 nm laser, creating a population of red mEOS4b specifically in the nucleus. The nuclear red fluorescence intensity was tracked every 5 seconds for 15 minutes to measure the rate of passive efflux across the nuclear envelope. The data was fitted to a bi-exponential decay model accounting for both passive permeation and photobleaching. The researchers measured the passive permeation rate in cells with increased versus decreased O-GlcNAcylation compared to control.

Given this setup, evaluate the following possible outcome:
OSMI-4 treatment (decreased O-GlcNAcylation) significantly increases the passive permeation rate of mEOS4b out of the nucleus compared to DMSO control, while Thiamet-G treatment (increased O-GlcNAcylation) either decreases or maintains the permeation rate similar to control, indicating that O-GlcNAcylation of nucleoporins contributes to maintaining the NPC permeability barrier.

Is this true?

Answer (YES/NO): NO